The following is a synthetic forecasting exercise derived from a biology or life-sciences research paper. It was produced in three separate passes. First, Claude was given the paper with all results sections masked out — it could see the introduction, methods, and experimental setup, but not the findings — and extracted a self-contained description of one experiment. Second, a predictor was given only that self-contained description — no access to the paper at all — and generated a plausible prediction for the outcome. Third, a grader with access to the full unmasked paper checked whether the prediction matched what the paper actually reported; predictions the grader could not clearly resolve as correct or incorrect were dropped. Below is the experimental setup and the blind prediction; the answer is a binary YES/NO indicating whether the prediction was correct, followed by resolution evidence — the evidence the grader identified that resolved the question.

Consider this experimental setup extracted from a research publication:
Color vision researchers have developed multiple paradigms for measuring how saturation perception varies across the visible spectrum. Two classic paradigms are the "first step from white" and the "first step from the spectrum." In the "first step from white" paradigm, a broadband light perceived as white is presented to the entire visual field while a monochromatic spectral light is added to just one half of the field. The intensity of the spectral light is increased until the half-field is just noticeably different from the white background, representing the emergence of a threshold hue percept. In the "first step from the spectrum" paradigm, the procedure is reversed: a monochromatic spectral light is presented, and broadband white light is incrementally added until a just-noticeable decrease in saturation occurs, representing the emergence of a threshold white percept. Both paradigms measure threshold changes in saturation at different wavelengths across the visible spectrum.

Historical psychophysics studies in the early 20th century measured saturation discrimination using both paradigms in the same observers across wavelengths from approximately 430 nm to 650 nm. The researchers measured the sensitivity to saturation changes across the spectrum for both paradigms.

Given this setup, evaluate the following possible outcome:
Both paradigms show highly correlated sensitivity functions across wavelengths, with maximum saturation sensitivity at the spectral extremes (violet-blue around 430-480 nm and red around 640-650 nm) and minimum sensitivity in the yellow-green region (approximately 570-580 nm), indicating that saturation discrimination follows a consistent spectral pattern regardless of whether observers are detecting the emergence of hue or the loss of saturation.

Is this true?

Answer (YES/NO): NO